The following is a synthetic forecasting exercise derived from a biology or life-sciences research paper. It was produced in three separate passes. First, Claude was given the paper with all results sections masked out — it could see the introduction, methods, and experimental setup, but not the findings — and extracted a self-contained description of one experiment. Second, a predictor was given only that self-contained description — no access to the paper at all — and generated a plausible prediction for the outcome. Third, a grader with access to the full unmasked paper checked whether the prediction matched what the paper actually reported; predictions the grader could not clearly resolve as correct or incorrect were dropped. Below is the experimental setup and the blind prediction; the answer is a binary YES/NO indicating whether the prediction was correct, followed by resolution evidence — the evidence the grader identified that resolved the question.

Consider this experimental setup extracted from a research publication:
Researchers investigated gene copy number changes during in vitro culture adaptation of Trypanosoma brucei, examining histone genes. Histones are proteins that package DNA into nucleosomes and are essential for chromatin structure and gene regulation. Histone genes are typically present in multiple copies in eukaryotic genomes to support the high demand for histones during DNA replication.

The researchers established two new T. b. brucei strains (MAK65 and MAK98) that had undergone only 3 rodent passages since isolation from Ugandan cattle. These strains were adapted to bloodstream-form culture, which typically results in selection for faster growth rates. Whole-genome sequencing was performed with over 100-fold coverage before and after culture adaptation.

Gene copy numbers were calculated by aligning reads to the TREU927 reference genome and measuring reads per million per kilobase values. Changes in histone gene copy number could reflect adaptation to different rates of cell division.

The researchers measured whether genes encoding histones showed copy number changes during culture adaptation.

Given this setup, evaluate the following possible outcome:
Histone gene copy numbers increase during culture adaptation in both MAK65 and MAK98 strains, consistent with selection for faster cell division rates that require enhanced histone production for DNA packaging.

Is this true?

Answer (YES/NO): YES